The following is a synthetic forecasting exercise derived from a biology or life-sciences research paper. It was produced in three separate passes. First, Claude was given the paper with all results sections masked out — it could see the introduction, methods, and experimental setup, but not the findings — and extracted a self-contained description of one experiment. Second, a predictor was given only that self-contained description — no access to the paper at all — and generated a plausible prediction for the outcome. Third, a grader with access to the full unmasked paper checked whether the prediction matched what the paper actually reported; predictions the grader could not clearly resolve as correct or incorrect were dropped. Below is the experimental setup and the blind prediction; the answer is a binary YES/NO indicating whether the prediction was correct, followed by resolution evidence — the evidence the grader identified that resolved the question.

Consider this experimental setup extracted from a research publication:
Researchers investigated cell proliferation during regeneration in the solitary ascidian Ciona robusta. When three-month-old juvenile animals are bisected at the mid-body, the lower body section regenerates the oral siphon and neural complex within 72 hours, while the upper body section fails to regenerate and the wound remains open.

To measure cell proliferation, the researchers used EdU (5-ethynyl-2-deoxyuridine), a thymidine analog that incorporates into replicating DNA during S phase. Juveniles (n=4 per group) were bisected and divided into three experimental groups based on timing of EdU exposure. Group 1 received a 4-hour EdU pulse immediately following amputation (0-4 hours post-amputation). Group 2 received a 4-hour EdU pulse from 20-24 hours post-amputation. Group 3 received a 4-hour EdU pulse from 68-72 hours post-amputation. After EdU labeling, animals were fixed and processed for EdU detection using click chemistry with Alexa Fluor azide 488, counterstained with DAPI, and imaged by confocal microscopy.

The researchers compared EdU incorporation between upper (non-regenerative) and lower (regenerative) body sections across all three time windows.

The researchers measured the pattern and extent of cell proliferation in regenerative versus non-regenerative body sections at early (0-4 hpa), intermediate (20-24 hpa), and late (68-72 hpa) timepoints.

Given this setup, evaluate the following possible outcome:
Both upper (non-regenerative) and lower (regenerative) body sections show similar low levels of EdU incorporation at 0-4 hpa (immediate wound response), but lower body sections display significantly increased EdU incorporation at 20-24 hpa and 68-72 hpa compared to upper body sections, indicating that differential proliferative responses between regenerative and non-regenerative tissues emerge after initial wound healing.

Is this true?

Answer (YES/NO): NO